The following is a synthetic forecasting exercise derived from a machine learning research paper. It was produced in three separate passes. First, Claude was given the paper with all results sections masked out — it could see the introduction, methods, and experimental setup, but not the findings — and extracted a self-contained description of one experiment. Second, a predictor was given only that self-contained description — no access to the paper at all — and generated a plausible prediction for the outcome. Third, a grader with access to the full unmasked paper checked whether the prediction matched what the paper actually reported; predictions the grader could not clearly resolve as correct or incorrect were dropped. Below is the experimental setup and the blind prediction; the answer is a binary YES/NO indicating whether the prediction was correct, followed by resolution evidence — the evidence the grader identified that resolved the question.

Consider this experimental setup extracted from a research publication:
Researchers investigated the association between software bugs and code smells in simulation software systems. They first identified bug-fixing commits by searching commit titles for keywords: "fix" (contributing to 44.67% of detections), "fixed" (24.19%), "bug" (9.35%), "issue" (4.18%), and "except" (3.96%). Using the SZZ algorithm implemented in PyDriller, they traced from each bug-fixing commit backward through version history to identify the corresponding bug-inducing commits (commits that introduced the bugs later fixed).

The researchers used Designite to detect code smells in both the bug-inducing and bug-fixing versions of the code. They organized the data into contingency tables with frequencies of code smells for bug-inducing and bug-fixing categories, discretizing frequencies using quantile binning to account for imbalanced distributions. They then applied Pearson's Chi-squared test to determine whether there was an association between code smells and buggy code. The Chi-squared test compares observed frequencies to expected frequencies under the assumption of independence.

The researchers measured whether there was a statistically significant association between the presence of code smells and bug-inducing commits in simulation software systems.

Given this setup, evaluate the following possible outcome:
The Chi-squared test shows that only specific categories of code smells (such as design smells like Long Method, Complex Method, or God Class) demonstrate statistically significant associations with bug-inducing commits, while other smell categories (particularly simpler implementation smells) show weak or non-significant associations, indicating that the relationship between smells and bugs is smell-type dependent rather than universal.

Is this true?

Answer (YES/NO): NO